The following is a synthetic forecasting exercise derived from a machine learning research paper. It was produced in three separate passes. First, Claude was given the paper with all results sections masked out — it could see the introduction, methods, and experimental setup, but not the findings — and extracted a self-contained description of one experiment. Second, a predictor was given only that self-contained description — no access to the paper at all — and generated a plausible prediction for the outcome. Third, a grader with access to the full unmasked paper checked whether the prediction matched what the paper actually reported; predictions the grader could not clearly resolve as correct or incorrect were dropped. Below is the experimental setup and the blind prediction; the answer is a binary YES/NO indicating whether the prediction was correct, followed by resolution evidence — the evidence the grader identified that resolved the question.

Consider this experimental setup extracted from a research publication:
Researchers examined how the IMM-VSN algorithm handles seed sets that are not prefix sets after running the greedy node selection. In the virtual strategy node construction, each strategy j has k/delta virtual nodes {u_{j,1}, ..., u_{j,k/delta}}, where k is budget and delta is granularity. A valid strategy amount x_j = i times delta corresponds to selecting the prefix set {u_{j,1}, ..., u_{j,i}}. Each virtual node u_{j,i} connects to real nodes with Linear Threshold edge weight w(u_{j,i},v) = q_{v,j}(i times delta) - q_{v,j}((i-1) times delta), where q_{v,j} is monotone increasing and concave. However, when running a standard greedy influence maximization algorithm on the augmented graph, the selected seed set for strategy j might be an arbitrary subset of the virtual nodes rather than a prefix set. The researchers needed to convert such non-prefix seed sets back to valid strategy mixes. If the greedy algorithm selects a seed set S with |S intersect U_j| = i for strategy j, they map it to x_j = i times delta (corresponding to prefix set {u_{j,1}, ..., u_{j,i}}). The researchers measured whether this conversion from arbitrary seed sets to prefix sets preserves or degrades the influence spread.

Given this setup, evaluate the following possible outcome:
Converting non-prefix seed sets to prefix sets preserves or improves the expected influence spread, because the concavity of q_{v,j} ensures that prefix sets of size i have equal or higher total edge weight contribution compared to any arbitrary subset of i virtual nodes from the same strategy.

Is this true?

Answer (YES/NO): YES